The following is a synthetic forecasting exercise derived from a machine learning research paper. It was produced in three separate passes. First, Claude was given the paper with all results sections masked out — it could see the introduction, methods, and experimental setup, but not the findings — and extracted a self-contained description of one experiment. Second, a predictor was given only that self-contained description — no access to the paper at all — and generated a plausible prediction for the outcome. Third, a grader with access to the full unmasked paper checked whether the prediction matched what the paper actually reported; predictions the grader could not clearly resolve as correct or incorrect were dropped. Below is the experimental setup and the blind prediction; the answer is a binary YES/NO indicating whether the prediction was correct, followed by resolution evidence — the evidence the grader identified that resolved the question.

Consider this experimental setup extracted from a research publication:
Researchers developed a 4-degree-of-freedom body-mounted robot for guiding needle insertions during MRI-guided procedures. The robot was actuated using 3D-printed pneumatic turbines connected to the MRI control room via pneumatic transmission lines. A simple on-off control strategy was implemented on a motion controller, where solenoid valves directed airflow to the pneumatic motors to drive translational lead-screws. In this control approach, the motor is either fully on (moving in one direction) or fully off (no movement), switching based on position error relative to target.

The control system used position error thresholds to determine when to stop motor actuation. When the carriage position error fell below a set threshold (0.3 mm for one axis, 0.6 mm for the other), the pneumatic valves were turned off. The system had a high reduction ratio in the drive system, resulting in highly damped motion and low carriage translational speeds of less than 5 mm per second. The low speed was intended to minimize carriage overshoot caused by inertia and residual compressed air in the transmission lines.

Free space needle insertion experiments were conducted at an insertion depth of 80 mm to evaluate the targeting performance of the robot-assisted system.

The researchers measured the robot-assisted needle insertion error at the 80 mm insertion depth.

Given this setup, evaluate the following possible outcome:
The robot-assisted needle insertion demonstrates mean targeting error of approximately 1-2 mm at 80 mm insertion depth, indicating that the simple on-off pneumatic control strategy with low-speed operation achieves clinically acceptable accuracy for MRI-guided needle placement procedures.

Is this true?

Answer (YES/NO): NO